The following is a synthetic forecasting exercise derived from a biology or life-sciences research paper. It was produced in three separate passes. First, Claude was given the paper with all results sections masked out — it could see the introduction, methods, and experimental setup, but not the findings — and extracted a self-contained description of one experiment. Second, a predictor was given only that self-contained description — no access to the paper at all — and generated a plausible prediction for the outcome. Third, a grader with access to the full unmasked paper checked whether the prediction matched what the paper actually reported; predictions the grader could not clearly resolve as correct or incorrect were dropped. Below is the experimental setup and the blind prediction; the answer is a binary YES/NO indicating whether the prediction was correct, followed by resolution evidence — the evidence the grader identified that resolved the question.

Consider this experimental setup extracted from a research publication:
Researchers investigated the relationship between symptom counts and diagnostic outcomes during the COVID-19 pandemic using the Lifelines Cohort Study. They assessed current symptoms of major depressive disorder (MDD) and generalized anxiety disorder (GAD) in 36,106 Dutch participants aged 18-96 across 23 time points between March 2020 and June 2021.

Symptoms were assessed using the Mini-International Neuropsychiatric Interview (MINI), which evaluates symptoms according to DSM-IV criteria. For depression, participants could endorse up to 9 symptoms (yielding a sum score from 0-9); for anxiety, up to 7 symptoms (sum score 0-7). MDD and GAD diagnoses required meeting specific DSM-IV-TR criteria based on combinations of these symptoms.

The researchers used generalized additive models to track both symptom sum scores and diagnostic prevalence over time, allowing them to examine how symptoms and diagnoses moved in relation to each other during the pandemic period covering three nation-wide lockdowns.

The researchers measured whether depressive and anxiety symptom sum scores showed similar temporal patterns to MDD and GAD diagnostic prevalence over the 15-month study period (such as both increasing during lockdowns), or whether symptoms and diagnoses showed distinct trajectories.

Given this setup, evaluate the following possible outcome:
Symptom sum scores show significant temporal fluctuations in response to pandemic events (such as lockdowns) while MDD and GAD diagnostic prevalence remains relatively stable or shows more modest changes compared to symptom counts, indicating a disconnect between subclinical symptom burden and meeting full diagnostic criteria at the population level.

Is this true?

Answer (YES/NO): NO